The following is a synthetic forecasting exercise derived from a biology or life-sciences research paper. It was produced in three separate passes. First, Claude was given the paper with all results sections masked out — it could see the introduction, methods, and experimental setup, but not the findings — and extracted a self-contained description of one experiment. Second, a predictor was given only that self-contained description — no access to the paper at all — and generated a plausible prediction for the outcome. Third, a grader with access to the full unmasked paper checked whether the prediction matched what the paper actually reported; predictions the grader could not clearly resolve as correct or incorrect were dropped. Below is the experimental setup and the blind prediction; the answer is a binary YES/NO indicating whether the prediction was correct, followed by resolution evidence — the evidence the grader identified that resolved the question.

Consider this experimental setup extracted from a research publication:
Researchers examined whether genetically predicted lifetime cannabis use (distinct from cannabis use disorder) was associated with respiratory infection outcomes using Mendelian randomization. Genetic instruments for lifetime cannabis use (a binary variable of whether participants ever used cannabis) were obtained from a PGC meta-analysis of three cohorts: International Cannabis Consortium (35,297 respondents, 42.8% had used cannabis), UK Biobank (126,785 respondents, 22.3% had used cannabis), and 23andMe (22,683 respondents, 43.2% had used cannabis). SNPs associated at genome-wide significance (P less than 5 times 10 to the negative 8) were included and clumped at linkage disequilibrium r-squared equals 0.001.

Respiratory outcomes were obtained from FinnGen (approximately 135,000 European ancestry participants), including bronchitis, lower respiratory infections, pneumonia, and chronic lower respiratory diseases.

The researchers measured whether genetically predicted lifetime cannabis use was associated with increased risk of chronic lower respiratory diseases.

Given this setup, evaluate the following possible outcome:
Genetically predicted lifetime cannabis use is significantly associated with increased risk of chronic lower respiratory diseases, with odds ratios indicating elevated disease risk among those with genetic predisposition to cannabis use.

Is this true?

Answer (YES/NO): NO